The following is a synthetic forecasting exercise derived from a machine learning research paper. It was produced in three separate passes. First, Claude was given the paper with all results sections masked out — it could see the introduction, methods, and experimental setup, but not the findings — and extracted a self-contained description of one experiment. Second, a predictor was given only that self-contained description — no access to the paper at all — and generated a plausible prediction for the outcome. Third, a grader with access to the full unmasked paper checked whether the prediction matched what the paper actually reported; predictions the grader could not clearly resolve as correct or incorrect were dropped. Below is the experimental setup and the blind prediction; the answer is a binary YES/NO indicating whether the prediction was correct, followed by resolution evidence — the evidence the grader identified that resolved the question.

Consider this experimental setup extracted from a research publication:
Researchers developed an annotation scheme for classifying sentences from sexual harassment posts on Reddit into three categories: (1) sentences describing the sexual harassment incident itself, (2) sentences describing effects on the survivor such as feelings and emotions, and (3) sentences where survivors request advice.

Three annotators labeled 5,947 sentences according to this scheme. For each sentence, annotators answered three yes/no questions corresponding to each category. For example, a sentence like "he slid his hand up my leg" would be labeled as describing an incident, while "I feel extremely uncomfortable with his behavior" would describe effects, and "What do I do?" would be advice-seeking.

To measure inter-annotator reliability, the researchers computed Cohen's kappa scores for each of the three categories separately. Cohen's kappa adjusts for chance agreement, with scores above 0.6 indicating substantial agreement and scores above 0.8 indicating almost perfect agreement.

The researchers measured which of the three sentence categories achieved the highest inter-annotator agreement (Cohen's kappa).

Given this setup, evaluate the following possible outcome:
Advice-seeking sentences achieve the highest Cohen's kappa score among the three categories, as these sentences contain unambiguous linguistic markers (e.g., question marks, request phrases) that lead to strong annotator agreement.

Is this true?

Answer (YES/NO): YES